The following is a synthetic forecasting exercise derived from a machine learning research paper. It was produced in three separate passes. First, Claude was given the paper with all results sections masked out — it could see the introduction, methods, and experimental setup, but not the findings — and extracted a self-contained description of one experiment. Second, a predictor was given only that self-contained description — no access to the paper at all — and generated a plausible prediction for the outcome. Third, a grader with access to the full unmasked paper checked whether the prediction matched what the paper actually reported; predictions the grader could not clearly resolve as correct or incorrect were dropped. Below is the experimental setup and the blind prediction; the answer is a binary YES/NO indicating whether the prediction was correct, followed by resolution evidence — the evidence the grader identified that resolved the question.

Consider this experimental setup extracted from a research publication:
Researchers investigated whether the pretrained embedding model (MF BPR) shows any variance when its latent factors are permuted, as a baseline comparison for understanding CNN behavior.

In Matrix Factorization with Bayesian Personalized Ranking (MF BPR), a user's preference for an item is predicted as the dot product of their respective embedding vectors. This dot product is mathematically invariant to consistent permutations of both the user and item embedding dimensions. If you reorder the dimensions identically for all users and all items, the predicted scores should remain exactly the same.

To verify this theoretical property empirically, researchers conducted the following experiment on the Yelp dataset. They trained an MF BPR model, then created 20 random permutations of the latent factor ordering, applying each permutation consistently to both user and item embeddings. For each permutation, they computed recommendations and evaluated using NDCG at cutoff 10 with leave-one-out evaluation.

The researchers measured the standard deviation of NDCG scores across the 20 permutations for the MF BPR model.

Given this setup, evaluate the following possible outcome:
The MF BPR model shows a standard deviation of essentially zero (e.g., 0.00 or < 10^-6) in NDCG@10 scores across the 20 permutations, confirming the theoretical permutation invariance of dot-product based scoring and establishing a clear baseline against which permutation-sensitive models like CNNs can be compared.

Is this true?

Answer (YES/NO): YES